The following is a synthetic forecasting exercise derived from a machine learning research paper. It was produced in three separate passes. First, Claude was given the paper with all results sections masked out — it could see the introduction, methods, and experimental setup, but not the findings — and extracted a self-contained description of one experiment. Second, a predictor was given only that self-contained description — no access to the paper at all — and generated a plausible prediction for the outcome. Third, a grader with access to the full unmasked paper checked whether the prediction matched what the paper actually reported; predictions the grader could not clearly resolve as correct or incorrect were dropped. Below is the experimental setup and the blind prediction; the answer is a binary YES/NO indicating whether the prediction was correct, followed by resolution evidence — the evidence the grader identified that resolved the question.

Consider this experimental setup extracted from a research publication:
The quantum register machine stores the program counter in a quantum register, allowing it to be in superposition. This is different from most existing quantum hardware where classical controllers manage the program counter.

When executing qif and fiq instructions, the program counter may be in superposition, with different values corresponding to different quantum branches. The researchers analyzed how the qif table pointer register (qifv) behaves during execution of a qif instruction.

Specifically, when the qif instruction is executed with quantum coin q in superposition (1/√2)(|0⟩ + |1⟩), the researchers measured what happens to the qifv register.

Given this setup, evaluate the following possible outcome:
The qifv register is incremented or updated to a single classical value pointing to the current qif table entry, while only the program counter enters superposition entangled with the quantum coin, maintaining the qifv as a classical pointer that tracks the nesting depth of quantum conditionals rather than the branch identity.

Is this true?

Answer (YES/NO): NO